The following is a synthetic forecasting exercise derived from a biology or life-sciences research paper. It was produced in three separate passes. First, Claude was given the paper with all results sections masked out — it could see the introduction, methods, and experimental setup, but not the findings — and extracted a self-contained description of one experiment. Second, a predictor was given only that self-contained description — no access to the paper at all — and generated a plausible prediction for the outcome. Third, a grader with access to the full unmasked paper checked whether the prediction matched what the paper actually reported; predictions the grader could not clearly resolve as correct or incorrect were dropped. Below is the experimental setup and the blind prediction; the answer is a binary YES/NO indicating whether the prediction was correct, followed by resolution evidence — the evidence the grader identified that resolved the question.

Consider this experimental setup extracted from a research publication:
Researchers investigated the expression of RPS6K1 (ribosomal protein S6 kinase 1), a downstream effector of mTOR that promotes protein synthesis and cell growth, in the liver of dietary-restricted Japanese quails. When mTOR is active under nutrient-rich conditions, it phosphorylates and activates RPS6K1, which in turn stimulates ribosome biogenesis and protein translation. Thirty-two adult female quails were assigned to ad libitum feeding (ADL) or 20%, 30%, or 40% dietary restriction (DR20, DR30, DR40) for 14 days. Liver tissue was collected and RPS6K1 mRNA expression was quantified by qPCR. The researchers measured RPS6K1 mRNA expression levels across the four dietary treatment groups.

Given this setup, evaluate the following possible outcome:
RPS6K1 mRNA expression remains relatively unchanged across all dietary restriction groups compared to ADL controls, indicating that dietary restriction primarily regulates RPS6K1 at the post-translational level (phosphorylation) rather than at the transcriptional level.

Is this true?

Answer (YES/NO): NO